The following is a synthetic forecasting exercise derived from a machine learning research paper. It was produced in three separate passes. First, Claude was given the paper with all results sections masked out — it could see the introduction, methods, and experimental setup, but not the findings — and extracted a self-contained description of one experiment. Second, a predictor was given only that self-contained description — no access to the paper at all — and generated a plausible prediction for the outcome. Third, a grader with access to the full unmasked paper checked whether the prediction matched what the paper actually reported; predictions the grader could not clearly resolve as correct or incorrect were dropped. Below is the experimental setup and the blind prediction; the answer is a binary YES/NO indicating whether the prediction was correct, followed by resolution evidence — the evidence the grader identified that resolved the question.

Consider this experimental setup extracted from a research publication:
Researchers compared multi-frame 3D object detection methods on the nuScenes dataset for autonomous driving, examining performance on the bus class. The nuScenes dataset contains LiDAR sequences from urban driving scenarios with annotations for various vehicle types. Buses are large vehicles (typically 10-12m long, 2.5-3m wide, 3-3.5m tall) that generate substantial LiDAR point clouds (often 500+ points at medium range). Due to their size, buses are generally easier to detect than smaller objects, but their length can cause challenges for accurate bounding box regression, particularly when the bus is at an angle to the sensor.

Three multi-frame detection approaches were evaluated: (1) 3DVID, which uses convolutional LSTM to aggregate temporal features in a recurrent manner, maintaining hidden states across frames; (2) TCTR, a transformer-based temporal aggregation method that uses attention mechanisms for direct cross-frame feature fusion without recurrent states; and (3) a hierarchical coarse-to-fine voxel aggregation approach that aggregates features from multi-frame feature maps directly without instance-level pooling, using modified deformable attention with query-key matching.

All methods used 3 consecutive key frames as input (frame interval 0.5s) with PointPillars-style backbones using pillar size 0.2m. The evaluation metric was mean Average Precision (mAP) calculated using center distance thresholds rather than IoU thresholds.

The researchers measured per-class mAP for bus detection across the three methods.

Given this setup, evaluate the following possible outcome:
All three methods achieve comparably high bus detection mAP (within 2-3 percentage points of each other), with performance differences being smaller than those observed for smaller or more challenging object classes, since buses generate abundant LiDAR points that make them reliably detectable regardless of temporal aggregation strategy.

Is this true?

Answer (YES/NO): NO